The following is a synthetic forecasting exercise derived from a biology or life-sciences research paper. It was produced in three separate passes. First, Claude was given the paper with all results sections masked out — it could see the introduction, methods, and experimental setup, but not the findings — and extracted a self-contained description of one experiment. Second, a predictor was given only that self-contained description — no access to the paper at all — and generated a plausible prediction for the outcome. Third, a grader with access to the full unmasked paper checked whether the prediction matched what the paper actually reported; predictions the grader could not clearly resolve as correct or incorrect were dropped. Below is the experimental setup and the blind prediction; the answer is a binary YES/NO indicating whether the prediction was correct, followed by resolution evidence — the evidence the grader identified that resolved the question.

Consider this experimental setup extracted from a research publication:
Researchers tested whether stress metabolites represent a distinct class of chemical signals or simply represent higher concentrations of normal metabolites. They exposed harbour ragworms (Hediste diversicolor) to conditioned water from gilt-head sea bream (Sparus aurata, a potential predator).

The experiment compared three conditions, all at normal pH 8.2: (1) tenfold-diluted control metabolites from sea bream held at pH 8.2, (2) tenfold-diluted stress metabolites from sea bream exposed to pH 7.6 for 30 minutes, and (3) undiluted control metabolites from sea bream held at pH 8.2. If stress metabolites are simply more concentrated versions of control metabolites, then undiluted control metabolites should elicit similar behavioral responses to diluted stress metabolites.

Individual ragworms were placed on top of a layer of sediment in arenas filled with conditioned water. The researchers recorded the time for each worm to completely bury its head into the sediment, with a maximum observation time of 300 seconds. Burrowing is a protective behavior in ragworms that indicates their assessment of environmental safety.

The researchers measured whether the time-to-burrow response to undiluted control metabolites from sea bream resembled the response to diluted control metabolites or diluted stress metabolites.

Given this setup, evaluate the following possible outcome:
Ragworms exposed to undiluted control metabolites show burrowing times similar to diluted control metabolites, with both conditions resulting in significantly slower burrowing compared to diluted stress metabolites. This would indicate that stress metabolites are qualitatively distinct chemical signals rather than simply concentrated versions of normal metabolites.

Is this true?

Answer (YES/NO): NO